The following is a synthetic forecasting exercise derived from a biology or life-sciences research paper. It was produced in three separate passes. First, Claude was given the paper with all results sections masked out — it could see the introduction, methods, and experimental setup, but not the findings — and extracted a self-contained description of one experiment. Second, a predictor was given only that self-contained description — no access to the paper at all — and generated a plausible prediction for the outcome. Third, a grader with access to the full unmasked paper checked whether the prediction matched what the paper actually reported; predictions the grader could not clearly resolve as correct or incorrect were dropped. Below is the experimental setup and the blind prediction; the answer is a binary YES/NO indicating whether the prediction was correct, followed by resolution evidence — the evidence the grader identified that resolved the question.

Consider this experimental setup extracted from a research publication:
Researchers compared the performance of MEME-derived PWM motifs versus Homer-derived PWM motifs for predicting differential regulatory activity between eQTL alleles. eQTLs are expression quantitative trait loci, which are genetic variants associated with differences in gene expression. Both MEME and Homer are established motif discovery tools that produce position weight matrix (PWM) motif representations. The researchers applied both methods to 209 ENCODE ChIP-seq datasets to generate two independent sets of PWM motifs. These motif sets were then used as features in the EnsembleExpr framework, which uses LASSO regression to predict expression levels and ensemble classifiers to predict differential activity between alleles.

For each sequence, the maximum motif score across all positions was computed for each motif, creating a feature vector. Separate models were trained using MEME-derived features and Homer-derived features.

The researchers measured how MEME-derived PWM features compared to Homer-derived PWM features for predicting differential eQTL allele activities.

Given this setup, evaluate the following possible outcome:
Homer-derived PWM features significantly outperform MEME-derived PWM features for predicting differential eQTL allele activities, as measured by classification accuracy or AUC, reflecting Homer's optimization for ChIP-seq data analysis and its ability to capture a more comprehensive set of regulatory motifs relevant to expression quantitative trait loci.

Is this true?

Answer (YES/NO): NO